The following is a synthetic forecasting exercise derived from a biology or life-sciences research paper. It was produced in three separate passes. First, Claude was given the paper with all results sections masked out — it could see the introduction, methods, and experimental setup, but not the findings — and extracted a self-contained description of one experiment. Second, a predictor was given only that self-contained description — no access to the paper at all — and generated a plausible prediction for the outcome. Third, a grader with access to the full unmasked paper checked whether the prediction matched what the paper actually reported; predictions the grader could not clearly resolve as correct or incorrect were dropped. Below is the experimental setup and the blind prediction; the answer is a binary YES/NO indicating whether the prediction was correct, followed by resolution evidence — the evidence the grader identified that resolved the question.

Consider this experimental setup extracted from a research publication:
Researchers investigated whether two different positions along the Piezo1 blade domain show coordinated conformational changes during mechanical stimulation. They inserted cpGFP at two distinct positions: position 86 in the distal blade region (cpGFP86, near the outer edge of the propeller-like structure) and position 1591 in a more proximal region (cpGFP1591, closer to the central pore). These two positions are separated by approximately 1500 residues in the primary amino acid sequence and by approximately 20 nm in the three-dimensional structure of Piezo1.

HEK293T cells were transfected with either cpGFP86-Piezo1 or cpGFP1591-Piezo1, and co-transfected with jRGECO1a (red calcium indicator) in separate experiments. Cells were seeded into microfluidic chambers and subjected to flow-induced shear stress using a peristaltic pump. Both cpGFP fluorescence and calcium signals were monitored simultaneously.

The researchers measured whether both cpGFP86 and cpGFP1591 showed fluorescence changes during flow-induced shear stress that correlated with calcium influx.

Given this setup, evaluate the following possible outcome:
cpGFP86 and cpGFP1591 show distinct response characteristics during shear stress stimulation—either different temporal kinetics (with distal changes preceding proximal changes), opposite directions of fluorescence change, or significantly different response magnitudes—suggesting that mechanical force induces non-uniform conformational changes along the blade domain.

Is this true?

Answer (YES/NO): NO